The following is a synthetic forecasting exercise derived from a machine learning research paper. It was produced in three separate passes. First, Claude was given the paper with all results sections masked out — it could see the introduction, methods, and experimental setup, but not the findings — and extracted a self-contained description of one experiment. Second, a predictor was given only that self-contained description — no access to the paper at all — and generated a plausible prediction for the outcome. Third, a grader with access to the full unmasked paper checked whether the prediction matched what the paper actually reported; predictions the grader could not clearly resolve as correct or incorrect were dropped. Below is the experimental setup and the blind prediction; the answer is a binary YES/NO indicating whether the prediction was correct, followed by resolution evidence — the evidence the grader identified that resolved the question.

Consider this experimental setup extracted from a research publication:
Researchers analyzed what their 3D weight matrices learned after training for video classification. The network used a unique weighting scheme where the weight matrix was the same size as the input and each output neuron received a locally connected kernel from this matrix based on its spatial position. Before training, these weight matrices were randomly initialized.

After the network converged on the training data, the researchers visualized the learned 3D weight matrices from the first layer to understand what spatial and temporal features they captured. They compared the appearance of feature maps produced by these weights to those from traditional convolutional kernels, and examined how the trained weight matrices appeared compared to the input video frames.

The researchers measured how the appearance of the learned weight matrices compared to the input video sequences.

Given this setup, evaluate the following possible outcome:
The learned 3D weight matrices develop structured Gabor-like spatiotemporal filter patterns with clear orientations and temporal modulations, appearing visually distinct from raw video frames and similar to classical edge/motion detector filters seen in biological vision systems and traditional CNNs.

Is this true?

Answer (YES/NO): NO